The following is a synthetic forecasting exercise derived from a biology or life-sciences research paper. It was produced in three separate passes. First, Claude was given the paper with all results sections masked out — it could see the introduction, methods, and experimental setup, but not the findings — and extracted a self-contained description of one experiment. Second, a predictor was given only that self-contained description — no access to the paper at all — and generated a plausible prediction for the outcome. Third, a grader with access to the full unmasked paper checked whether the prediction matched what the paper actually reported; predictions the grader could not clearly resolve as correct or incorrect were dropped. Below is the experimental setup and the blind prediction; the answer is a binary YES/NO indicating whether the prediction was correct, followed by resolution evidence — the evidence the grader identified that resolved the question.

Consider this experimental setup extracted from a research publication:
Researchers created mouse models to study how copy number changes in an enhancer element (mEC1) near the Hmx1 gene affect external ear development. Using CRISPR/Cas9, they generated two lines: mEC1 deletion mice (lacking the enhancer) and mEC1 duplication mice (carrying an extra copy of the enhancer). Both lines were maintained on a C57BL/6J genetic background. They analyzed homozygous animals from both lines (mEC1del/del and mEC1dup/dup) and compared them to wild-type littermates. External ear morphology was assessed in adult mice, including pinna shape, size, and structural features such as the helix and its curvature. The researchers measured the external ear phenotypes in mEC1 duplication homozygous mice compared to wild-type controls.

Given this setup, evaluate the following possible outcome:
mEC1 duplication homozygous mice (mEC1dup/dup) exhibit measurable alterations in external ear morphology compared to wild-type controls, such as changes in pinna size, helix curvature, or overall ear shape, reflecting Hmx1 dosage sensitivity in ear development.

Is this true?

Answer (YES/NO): YES